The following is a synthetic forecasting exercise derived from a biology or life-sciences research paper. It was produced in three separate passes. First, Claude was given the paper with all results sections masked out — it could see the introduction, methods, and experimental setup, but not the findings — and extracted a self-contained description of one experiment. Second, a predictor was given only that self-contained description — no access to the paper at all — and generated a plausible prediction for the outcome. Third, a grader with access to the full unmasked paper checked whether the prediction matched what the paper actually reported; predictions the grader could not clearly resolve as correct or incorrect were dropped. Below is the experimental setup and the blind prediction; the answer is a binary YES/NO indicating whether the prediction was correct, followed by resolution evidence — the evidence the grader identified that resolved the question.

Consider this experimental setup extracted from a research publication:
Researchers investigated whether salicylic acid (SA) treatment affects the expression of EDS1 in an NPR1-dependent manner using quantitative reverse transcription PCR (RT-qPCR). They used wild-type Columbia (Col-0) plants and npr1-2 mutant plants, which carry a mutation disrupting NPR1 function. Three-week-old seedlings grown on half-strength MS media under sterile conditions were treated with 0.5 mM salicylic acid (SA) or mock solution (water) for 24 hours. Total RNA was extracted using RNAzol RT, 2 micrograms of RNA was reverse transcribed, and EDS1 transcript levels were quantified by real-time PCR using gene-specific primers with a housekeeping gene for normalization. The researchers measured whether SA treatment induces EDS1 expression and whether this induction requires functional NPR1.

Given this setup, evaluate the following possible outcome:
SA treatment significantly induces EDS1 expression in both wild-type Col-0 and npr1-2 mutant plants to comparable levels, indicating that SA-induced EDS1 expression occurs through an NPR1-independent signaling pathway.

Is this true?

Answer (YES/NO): NO